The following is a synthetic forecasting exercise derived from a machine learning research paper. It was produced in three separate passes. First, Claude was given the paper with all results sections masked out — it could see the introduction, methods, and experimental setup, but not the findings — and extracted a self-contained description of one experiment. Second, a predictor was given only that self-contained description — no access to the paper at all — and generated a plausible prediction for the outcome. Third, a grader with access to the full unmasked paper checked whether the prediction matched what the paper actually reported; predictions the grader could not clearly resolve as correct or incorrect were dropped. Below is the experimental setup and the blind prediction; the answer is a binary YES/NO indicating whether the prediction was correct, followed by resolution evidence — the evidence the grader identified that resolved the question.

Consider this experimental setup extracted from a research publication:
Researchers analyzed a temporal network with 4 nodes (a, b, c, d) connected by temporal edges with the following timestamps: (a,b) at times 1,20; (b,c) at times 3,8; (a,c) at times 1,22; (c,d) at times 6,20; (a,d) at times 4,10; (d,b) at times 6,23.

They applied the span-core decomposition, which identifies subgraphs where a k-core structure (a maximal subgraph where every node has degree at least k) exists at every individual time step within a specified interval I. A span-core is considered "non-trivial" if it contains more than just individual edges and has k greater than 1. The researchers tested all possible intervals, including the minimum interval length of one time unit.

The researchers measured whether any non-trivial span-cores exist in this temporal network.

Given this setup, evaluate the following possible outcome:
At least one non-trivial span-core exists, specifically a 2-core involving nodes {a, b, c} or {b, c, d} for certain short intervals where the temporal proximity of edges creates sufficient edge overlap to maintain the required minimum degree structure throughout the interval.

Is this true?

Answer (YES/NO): NO